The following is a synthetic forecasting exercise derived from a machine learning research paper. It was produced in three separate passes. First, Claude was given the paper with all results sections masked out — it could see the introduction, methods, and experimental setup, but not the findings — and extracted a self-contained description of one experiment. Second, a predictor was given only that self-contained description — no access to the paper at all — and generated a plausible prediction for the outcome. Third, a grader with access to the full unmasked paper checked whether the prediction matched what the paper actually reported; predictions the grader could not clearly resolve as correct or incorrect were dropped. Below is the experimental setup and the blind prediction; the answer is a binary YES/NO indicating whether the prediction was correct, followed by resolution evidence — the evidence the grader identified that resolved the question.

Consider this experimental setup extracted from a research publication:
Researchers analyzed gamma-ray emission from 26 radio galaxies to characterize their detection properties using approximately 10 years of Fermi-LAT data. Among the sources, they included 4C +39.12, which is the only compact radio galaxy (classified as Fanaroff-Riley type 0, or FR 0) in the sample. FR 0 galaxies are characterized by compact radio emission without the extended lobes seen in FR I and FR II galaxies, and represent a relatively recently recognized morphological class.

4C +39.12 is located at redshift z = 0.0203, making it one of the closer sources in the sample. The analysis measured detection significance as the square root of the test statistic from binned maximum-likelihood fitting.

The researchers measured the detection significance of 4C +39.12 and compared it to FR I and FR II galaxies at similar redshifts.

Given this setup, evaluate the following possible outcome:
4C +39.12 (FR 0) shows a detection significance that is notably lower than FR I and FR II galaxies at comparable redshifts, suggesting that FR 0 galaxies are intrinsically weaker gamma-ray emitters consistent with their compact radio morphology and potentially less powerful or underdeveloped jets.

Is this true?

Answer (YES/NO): NO